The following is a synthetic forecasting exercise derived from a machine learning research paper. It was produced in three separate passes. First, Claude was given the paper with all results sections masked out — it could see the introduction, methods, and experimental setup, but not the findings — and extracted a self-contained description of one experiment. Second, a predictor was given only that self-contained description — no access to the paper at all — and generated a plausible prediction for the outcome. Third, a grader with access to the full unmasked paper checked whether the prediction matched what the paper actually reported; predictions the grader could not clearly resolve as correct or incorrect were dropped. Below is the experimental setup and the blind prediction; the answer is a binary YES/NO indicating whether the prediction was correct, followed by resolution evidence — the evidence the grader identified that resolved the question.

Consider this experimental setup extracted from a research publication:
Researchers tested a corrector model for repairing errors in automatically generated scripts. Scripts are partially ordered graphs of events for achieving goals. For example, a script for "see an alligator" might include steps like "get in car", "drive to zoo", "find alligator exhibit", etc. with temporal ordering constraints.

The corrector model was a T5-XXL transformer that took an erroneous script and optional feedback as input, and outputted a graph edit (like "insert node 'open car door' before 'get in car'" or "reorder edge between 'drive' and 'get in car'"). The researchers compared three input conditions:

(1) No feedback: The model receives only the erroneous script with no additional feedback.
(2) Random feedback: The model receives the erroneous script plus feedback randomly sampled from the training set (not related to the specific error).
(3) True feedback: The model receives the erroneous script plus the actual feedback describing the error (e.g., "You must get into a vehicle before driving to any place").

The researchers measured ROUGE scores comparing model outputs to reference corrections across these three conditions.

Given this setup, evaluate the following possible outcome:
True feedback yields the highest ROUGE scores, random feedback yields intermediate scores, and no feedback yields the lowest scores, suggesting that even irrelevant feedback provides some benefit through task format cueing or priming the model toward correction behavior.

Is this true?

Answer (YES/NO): NO